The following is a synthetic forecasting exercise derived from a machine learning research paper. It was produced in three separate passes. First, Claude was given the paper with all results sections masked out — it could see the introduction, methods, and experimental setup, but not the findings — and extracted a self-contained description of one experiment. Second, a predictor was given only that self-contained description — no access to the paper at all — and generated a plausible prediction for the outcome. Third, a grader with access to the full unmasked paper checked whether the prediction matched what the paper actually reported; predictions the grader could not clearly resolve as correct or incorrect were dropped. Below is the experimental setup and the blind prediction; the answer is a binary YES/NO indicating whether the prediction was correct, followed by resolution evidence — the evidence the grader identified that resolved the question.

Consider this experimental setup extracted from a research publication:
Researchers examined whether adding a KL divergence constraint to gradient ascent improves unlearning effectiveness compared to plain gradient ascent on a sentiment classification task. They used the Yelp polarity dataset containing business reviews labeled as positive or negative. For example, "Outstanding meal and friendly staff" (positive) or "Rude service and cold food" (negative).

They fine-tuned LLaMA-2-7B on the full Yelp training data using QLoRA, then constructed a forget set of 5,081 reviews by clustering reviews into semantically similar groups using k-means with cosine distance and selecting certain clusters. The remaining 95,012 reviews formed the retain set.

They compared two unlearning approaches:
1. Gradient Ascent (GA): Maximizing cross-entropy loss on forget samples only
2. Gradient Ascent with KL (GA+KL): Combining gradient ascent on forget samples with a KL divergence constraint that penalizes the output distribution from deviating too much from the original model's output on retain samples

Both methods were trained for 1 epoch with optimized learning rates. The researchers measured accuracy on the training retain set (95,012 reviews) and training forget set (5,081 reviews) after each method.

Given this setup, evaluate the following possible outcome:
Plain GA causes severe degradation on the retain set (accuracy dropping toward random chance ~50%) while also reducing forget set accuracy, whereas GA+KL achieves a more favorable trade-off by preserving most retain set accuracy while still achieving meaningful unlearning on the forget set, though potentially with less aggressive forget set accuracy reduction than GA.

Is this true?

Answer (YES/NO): NO